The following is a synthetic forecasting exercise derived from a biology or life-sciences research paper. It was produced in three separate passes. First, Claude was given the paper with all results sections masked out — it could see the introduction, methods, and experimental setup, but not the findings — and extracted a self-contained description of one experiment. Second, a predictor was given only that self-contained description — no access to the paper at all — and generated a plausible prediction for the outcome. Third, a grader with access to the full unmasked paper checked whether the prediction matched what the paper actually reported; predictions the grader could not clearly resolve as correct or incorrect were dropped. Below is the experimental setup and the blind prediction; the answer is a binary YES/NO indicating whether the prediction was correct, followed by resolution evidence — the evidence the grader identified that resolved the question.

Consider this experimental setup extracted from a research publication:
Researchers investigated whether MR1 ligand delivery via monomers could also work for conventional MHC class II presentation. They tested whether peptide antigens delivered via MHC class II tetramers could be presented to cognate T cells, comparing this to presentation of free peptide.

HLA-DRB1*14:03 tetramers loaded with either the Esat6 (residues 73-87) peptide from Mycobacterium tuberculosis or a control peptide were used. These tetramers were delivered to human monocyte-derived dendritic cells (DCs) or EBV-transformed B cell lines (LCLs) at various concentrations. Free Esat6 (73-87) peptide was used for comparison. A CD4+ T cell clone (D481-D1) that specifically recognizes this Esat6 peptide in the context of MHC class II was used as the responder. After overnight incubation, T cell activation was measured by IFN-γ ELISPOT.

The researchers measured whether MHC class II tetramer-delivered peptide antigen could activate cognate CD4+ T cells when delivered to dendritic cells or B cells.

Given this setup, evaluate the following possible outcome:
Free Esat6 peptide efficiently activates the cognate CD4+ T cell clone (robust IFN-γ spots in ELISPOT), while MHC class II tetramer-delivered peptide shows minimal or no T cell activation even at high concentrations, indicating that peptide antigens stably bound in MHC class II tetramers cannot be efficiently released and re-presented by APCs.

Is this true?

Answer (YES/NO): NO